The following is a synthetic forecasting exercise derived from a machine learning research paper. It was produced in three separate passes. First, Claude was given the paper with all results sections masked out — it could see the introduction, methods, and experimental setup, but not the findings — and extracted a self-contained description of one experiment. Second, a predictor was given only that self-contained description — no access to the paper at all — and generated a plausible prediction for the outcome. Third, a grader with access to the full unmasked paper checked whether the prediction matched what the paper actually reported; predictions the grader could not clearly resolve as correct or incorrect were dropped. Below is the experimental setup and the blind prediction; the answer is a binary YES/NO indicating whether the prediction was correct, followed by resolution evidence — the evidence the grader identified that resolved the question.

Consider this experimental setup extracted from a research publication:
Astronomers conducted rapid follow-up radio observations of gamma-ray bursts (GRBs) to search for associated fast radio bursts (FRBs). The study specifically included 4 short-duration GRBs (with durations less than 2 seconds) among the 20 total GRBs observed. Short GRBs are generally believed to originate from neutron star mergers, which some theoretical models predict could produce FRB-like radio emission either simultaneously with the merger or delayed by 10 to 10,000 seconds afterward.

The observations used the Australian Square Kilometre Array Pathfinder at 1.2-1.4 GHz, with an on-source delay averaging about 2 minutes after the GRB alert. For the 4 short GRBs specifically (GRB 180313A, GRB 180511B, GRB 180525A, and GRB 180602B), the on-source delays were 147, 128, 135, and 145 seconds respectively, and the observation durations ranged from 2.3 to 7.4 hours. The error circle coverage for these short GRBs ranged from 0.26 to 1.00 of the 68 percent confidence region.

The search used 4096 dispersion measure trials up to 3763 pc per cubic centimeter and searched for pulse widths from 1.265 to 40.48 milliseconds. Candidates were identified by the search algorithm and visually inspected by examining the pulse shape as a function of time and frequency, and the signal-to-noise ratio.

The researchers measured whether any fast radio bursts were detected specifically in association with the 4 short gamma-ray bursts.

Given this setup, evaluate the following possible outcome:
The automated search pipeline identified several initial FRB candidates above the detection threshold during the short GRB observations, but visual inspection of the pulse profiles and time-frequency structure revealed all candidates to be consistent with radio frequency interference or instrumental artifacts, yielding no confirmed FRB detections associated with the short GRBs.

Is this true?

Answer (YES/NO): YES